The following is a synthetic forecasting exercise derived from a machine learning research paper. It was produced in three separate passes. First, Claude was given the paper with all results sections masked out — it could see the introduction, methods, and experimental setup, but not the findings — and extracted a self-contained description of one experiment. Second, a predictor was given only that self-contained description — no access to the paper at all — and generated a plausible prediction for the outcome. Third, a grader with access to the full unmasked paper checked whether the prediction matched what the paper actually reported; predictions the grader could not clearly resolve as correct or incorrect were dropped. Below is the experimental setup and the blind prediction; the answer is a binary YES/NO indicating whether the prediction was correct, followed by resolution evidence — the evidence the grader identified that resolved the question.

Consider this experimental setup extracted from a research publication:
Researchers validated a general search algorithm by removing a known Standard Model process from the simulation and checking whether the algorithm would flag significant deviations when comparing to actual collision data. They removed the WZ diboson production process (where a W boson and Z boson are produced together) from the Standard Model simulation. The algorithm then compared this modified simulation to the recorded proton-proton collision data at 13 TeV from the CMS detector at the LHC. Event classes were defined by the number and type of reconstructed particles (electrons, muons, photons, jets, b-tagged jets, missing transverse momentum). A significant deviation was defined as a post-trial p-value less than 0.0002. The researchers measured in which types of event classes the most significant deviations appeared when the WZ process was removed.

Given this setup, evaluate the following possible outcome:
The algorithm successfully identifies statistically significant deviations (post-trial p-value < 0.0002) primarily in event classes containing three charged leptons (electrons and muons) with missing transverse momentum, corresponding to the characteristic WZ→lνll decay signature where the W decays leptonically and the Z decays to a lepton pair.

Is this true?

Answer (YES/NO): NO